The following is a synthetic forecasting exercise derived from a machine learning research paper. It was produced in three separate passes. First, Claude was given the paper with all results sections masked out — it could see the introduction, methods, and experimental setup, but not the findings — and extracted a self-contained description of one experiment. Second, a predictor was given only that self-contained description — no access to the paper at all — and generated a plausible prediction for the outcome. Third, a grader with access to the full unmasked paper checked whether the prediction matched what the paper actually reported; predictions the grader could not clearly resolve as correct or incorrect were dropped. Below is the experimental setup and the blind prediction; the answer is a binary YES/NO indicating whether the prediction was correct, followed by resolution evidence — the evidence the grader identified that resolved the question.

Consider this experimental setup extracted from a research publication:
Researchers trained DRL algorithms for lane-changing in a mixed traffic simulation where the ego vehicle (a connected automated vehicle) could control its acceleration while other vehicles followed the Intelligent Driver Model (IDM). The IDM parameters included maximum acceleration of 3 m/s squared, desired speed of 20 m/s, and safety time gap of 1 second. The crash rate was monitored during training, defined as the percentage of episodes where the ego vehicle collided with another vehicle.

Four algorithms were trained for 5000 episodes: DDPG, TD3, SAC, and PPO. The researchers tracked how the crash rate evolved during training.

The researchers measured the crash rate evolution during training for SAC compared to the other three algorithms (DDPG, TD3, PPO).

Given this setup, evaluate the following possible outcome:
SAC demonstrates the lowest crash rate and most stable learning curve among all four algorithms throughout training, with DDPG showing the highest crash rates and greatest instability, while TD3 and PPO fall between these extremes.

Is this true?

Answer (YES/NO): NO